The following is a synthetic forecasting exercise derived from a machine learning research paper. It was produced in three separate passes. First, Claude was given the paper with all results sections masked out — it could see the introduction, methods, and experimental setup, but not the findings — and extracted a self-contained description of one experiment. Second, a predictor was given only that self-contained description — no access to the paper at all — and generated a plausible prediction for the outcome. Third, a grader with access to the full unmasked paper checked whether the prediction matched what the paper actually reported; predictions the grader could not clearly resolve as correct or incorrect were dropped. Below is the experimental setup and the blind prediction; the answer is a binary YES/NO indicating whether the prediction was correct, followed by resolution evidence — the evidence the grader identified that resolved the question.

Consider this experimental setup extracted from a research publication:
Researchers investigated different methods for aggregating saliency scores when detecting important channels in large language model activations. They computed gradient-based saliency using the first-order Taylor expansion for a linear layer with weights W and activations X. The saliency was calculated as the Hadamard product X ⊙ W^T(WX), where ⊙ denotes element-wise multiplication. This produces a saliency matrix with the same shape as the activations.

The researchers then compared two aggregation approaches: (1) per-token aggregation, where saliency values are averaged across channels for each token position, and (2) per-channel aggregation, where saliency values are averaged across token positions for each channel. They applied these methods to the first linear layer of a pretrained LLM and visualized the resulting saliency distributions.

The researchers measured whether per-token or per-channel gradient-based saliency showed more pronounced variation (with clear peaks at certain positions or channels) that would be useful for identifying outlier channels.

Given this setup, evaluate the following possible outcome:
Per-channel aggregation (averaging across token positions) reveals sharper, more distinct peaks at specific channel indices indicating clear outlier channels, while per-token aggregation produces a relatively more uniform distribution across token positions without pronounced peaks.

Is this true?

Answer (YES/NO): YES